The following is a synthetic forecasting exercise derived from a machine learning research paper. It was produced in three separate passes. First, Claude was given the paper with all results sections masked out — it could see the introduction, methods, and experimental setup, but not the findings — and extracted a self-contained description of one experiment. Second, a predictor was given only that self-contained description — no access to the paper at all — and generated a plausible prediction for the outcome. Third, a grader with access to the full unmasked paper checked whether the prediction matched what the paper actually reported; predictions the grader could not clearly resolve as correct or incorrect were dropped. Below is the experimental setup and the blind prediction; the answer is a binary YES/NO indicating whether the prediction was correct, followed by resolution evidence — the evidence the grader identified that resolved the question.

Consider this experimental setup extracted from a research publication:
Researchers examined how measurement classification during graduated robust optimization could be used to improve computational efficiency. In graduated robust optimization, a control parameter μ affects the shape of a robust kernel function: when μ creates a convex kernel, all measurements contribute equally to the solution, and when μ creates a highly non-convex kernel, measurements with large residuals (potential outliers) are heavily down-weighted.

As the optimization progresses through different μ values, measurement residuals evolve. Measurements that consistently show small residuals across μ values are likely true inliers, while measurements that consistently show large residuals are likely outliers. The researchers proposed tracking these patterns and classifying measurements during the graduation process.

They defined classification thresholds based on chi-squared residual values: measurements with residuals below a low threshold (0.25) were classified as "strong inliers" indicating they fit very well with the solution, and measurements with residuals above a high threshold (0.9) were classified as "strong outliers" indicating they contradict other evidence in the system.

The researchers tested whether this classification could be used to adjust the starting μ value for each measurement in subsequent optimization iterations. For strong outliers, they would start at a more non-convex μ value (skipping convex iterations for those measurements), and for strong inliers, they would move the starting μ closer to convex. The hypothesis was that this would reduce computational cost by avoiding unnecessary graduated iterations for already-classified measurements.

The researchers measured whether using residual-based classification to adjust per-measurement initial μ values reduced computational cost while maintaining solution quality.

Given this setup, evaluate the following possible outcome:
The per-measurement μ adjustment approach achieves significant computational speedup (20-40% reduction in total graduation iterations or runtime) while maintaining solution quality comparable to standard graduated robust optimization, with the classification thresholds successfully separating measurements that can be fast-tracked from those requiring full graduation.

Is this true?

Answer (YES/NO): YES